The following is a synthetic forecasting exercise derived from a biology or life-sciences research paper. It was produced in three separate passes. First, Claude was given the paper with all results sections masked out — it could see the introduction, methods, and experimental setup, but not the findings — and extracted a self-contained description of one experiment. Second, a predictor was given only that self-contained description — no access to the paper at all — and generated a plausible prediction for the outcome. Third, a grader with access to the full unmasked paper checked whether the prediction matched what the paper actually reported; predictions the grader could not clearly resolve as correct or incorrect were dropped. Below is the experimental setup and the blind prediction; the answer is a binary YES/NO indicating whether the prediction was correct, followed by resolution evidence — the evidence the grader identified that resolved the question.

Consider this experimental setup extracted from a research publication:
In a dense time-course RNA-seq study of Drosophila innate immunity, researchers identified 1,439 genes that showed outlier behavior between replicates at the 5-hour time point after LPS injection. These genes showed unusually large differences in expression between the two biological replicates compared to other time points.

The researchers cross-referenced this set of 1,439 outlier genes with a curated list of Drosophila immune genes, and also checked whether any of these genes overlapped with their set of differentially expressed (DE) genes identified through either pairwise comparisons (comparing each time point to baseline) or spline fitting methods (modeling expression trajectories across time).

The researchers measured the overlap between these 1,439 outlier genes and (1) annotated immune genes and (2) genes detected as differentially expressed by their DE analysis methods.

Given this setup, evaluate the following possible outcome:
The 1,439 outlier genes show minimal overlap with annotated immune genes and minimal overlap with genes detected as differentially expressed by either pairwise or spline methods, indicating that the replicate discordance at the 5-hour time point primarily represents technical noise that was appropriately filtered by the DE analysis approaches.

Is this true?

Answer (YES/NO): YES